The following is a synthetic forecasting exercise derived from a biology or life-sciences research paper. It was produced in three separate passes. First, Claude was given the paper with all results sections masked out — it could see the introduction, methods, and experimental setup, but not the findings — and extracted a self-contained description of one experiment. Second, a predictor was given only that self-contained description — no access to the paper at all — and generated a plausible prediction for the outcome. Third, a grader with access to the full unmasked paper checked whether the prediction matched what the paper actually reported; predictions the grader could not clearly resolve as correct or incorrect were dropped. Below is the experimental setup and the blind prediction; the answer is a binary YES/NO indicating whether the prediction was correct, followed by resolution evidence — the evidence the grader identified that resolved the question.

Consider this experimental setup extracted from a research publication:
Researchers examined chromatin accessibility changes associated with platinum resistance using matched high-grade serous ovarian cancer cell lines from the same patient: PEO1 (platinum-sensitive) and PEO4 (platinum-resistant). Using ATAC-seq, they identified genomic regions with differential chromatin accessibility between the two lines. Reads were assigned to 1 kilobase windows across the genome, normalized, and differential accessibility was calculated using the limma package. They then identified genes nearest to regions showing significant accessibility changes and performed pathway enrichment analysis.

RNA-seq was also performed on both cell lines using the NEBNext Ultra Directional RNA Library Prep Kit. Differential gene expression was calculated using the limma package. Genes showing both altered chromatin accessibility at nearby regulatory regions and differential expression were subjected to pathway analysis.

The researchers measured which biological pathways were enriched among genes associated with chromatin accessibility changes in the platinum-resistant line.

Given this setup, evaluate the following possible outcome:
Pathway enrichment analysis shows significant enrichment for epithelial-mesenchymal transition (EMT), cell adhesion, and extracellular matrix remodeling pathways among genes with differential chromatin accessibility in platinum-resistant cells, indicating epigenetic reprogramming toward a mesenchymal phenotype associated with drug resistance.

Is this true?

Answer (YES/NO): NO